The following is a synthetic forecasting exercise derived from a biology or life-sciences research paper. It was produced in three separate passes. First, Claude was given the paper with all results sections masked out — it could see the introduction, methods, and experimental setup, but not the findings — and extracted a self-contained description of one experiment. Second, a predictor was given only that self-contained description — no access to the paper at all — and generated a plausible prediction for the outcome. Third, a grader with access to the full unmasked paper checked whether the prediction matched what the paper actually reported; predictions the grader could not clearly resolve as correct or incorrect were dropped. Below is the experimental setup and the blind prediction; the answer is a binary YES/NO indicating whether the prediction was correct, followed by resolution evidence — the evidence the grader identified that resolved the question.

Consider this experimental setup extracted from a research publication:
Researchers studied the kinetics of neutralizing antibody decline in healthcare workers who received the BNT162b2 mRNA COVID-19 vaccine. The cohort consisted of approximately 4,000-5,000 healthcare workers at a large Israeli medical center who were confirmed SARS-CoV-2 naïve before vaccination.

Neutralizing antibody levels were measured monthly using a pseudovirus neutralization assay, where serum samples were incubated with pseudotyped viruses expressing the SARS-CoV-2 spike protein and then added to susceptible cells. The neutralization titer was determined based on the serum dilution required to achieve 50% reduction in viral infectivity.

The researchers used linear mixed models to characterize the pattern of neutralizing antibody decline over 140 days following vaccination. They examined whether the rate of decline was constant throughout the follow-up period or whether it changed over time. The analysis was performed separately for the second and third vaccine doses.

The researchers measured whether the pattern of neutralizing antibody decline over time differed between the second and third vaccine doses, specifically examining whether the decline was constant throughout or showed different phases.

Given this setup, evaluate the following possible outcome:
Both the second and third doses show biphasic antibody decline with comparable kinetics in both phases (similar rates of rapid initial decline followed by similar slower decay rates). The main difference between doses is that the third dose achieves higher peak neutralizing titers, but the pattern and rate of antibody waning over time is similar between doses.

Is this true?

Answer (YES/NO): NO